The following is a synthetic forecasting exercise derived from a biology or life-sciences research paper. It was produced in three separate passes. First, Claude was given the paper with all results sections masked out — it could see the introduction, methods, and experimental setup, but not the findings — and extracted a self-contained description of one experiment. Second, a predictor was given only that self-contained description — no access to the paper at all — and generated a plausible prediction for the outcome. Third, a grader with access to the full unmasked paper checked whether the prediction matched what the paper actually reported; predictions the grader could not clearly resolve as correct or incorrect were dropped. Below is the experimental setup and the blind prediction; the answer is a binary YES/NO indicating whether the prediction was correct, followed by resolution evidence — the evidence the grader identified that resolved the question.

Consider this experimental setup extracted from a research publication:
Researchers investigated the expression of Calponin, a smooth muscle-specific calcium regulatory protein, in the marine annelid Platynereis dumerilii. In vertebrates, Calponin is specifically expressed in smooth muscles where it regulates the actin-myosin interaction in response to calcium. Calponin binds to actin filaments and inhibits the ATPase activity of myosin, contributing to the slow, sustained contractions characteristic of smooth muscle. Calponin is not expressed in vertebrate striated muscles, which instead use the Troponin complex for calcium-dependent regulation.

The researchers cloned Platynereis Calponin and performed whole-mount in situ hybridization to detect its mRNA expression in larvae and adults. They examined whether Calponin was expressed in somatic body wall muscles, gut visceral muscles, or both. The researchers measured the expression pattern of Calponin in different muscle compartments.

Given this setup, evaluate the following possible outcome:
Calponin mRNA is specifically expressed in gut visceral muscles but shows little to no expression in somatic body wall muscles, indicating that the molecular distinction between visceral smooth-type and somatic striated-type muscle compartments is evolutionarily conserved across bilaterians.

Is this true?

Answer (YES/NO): YES